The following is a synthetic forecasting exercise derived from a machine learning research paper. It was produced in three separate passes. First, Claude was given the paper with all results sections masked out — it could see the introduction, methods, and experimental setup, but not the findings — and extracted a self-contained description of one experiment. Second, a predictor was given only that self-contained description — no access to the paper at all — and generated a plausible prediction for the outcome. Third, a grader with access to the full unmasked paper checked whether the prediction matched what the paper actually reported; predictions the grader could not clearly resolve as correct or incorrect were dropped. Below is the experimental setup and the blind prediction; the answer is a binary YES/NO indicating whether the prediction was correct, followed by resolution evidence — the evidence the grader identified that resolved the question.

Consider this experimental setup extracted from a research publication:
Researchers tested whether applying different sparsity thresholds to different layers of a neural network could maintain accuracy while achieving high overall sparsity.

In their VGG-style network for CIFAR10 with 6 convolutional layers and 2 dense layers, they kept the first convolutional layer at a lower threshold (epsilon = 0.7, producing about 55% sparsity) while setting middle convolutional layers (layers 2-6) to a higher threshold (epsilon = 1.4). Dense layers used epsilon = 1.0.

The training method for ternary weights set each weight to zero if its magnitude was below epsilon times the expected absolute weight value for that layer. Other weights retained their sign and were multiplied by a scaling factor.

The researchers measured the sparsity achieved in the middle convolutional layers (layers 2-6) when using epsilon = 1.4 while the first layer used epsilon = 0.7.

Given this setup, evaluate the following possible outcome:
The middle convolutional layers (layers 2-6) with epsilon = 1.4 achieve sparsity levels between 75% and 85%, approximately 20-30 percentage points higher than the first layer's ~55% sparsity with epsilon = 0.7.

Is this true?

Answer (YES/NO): YES